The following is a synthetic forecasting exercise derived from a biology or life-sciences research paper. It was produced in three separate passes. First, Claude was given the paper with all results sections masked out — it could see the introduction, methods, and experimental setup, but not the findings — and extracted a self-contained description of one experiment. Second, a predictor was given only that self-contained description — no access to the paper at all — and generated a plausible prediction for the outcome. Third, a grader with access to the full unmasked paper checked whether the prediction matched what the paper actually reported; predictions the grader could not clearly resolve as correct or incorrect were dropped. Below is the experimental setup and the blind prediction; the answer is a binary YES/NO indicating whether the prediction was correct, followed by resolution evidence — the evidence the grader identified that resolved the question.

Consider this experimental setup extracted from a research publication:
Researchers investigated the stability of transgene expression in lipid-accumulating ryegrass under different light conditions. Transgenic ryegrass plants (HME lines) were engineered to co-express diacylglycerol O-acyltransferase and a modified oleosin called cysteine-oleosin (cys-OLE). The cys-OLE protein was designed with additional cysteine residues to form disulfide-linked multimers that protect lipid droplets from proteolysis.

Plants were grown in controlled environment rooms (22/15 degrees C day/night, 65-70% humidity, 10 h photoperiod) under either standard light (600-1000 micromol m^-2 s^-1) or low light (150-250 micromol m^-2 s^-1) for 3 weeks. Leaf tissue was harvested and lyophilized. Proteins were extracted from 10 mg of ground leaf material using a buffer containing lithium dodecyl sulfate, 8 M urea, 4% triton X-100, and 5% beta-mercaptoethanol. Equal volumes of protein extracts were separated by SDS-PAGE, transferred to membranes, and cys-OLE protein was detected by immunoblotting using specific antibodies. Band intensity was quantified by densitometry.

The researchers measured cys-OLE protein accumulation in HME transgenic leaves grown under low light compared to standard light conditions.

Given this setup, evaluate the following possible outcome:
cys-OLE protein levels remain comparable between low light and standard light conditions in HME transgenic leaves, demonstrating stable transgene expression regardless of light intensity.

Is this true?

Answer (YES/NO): NO